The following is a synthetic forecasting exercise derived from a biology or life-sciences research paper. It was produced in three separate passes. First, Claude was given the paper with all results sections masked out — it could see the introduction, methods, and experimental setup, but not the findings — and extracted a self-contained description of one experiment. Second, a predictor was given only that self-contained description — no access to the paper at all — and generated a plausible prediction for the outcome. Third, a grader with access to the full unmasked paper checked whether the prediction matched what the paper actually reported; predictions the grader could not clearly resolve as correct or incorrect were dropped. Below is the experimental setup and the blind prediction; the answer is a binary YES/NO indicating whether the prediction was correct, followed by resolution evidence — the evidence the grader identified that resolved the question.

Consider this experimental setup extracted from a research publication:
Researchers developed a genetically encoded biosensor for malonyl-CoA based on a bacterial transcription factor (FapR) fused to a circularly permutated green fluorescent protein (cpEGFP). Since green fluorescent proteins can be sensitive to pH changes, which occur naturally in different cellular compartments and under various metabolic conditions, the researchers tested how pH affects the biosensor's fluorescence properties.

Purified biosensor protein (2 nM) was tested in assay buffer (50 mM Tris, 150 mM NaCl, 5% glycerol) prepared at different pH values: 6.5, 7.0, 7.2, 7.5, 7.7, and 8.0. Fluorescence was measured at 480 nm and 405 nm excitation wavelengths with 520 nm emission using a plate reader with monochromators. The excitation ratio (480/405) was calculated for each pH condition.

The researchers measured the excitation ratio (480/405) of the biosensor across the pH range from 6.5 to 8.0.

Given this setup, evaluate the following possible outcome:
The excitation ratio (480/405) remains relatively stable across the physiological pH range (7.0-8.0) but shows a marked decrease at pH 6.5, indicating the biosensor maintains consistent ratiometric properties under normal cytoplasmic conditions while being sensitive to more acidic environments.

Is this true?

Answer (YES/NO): YES